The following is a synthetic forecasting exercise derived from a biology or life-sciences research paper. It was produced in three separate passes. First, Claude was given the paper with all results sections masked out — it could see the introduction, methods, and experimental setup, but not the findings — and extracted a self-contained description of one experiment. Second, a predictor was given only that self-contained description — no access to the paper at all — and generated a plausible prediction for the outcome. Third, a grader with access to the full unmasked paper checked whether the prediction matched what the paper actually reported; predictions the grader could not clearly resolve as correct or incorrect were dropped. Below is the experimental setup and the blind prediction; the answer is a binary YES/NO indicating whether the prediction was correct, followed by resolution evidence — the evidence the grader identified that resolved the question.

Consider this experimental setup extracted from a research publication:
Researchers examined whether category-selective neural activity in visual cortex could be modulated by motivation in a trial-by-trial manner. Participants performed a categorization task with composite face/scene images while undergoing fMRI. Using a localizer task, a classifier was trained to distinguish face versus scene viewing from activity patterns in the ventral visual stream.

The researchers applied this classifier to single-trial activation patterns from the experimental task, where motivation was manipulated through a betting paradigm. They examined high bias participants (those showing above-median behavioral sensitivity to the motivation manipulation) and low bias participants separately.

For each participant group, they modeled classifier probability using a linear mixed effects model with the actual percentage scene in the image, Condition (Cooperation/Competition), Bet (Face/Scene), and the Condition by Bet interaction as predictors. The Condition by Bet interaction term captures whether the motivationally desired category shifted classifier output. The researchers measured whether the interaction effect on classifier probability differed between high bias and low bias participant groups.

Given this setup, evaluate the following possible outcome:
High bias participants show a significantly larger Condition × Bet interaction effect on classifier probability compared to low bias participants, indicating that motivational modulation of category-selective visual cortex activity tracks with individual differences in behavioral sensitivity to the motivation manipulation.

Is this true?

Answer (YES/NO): YES